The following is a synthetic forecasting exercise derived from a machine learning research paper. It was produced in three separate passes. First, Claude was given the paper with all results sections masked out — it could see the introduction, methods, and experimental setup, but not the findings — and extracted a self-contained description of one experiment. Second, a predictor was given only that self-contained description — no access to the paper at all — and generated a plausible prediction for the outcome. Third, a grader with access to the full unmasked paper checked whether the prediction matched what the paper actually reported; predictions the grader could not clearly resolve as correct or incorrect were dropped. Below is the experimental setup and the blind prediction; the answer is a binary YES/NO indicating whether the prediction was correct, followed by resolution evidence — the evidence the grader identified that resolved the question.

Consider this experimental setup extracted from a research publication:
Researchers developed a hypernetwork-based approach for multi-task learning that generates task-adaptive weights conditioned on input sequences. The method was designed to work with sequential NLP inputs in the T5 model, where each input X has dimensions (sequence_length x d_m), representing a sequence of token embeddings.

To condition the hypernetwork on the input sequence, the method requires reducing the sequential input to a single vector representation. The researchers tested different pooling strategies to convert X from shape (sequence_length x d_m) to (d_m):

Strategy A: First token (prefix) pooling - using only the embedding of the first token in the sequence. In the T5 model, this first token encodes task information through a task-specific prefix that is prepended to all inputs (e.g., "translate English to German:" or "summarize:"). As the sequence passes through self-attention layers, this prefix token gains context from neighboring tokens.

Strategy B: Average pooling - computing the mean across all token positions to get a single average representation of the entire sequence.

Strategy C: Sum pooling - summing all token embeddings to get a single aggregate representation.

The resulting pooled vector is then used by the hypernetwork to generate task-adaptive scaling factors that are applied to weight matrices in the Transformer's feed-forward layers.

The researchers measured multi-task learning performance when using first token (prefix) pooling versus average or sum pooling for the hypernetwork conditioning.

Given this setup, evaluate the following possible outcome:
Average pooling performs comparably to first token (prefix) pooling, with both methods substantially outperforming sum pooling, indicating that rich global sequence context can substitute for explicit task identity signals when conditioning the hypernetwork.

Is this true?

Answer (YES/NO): NO